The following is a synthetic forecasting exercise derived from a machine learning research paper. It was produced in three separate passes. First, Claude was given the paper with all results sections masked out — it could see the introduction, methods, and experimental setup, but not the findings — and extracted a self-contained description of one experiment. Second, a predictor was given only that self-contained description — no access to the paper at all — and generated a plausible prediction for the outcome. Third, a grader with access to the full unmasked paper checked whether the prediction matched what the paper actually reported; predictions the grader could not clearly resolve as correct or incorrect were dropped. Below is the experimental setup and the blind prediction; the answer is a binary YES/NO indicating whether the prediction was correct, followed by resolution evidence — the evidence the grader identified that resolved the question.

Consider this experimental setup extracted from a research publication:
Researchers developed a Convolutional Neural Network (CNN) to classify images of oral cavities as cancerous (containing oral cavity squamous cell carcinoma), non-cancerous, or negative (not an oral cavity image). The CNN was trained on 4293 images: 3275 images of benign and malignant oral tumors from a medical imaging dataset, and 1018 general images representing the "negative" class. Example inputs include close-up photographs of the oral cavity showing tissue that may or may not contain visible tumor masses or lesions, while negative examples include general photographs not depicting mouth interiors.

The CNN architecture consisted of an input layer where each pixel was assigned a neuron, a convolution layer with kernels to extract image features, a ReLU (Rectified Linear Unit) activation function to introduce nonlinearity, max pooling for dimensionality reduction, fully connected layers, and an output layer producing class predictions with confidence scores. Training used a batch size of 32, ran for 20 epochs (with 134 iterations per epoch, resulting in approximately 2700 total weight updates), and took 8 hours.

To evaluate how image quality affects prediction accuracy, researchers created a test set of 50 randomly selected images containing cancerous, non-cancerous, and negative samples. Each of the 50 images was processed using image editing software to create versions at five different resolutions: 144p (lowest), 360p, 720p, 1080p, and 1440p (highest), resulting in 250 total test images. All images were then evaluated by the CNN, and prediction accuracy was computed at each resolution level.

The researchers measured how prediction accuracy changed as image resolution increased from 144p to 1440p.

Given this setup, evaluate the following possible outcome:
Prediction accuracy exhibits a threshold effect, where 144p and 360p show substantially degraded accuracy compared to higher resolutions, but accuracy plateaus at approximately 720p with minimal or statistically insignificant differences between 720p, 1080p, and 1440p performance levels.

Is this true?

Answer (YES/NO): NO